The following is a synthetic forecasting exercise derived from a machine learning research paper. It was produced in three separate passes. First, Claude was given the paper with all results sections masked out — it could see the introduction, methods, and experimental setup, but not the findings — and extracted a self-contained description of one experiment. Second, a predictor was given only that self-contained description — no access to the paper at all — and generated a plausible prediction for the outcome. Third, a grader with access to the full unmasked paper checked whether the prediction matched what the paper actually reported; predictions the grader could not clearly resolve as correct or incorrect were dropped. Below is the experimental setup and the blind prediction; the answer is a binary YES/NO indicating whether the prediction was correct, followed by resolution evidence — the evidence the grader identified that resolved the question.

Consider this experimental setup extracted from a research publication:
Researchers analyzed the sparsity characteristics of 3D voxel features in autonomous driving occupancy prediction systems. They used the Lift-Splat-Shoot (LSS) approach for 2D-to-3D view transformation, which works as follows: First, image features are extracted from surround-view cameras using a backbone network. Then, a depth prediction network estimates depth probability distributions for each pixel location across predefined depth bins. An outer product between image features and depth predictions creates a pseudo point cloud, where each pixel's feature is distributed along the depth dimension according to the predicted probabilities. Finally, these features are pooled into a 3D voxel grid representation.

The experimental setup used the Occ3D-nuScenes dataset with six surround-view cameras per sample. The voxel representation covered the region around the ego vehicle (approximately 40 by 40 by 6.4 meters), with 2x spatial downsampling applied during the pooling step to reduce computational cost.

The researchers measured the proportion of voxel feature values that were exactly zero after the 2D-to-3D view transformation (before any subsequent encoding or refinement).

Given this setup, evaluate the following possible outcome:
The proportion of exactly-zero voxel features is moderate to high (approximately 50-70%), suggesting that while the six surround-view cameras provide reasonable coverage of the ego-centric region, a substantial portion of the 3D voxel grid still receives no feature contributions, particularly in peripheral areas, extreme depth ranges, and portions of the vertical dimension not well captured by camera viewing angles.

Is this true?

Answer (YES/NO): NO